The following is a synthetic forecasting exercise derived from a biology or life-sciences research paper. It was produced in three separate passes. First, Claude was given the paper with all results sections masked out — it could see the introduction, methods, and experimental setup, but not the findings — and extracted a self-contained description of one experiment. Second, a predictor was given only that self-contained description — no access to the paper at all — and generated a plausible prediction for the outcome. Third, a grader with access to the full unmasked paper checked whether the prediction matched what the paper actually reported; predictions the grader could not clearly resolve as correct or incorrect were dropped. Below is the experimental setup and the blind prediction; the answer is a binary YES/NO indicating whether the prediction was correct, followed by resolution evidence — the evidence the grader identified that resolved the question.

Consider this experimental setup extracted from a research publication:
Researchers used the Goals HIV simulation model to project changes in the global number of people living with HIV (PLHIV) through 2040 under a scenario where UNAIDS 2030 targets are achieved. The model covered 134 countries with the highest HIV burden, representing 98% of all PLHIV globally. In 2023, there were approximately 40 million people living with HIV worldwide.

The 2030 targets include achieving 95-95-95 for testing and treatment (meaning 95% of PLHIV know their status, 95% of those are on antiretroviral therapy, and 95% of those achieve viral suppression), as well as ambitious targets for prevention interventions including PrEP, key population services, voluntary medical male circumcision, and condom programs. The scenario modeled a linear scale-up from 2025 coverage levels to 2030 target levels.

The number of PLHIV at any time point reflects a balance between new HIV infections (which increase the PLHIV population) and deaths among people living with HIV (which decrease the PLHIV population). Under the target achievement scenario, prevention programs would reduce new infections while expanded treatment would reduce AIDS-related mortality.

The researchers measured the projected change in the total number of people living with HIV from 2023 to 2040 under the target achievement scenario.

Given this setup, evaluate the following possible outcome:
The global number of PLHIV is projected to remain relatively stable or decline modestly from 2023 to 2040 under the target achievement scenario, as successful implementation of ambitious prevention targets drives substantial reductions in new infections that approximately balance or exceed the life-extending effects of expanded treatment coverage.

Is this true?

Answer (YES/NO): YES